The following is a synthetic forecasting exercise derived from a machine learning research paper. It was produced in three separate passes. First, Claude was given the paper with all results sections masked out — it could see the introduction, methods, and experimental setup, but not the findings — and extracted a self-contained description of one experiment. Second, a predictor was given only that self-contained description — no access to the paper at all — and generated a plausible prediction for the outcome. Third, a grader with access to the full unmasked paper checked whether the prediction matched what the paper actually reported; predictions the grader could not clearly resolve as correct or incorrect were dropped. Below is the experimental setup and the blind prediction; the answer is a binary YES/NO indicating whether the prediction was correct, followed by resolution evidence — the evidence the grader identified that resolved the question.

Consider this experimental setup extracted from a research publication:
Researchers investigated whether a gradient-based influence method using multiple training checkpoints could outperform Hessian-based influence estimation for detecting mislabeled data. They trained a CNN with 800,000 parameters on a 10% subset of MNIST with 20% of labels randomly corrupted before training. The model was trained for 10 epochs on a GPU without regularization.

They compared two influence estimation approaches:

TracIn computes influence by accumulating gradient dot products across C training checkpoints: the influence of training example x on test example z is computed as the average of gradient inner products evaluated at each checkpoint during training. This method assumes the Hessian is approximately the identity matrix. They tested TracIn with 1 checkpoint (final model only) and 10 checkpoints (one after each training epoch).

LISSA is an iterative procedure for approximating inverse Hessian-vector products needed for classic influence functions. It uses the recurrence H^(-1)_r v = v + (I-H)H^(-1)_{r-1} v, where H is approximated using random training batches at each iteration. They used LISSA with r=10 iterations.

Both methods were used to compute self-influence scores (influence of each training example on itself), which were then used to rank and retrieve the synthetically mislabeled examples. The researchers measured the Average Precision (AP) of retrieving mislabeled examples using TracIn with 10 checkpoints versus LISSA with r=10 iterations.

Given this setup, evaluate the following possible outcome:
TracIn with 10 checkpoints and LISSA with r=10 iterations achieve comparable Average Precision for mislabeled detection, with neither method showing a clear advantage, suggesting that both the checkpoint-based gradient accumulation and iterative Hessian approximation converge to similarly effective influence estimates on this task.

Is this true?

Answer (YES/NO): NO